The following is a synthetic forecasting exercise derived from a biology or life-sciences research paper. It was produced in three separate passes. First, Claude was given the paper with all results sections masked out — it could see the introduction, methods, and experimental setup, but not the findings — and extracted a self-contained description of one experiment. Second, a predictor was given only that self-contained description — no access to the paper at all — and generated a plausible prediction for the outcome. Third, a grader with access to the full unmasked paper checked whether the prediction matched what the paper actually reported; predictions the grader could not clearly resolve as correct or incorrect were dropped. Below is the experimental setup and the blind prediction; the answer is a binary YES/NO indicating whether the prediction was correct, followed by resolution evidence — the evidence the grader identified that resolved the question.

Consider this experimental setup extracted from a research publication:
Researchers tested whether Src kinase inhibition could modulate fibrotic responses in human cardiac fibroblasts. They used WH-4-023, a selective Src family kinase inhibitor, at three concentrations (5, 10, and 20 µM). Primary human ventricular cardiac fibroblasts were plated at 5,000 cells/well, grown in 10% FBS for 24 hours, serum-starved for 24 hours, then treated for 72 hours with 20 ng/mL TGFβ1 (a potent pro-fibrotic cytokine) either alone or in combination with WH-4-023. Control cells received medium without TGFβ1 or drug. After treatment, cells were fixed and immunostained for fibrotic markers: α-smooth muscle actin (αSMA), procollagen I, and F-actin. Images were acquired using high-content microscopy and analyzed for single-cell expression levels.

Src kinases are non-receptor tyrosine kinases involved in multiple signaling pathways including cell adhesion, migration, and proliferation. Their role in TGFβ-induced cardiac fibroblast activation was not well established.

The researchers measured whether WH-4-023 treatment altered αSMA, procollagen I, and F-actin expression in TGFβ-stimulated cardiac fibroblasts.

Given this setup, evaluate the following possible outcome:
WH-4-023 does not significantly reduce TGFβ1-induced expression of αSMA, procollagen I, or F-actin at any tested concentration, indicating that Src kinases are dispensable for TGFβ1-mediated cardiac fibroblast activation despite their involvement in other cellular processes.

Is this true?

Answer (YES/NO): NO